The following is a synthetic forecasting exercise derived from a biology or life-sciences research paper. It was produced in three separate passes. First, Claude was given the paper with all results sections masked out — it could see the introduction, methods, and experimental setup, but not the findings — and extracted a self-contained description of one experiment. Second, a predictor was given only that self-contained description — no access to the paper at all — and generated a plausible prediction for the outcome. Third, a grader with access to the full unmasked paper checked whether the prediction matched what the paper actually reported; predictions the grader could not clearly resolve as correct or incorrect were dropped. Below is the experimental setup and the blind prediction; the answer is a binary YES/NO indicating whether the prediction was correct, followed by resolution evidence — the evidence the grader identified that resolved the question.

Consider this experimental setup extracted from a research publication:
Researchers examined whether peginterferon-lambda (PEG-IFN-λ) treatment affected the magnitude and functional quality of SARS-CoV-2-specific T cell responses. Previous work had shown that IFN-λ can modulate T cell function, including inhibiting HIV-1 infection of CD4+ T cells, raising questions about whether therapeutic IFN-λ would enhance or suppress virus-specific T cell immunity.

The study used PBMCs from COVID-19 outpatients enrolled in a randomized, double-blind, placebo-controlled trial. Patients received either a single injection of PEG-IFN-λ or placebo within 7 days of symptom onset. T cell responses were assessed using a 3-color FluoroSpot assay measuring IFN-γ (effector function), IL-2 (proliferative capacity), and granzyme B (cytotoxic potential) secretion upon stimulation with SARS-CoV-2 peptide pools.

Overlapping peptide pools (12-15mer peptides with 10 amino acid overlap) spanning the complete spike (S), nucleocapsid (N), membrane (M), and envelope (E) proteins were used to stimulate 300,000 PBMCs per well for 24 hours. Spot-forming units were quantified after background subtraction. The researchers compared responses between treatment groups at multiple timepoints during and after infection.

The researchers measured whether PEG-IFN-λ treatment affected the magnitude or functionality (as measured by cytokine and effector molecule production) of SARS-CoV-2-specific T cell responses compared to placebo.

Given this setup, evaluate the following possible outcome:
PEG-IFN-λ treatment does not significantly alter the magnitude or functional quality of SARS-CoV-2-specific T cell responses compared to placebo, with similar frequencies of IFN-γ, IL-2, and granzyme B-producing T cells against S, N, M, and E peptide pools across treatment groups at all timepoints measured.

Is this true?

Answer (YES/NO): YES